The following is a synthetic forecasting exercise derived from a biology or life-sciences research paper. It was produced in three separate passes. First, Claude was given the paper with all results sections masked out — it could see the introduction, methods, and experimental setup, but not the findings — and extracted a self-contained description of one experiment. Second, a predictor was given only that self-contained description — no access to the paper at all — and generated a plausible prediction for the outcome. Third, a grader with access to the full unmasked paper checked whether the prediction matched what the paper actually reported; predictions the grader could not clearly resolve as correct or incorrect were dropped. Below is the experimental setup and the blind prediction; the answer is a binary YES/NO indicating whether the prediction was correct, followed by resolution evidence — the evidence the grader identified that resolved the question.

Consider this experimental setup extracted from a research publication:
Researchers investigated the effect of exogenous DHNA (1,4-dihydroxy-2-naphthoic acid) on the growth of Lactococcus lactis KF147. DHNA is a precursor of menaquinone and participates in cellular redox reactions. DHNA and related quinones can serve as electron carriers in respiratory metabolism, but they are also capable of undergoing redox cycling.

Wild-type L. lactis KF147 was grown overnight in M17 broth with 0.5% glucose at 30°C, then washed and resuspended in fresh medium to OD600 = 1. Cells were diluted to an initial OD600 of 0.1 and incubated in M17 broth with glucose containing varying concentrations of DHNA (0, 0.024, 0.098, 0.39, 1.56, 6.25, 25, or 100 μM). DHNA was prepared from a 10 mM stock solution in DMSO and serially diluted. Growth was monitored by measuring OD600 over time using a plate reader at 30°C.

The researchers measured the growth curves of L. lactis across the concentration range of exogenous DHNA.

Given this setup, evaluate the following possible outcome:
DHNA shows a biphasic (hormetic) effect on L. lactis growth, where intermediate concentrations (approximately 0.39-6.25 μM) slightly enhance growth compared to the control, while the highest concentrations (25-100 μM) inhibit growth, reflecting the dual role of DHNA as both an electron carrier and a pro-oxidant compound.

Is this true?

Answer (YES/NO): NO